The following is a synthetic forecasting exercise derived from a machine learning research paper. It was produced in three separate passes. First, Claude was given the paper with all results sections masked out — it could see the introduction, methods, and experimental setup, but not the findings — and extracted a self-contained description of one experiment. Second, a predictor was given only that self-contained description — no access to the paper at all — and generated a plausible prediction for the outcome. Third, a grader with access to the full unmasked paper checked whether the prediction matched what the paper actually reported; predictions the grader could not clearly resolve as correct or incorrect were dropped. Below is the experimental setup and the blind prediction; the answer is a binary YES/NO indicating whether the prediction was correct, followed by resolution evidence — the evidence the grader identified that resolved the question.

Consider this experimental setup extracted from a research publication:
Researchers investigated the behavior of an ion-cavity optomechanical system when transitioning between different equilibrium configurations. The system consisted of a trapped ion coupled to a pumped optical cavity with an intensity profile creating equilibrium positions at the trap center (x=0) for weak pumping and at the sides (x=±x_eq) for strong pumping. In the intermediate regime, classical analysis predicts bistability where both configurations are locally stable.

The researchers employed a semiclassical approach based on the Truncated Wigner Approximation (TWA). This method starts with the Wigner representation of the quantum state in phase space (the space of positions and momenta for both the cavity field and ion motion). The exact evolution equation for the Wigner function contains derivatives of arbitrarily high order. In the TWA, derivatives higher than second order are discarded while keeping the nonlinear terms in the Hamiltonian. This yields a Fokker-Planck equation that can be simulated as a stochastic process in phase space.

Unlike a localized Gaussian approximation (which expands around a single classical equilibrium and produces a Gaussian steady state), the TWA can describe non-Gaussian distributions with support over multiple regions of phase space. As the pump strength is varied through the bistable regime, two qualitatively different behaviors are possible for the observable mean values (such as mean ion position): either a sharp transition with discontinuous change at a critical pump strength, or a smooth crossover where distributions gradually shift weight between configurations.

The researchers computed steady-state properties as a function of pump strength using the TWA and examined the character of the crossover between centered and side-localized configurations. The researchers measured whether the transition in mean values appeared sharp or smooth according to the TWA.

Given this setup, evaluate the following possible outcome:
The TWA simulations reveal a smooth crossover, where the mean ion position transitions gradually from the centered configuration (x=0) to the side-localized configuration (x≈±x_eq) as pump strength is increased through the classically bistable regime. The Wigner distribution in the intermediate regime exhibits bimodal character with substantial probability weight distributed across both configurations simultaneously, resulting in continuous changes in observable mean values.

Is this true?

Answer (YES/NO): YES